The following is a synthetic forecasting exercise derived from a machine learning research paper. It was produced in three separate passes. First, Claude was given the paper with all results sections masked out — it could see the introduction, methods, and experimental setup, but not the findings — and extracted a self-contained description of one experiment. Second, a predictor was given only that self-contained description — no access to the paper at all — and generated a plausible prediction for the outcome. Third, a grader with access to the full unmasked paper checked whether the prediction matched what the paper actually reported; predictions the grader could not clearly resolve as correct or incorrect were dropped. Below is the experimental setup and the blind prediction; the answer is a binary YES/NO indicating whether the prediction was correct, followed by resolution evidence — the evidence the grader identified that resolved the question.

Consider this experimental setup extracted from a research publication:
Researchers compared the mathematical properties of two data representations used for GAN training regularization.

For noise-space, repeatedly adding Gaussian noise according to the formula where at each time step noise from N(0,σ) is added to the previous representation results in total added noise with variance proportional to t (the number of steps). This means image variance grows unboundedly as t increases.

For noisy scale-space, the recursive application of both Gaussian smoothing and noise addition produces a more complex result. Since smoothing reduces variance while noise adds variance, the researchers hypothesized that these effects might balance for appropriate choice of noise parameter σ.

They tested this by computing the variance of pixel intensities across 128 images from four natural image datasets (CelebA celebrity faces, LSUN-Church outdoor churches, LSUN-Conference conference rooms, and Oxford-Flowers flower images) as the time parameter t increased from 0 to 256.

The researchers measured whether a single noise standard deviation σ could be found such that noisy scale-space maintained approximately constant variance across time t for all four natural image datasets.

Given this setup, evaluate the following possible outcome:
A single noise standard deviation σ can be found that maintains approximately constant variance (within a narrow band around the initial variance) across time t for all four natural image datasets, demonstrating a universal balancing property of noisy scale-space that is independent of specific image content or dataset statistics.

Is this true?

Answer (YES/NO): YES